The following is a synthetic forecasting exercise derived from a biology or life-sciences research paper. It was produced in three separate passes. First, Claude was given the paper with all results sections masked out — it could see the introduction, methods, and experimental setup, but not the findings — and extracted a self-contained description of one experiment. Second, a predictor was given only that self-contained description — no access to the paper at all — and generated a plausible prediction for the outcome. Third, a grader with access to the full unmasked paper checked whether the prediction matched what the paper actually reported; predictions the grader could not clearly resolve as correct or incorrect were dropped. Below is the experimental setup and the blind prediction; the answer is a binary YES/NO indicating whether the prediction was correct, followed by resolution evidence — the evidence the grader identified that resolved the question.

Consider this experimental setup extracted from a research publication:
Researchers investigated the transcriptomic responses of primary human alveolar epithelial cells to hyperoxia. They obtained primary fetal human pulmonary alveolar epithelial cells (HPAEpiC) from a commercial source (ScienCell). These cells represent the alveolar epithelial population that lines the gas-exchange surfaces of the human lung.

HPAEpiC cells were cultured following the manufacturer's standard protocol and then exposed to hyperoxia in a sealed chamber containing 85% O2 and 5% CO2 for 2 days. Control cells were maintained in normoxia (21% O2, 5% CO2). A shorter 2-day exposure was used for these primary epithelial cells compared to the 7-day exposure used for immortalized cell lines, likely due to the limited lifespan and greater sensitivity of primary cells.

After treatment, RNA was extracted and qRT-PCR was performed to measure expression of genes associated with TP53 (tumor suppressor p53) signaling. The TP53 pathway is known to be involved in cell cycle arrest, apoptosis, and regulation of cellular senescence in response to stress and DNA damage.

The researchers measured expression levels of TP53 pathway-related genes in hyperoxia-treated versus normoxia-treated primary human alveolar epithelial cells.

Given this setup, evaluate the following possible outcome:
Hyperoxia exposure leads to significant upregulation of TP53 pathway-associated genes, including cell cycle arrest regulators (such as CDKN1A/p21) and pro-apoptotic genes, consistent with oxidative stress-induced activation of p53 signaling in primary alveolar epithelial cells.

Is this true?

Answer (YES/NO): NO